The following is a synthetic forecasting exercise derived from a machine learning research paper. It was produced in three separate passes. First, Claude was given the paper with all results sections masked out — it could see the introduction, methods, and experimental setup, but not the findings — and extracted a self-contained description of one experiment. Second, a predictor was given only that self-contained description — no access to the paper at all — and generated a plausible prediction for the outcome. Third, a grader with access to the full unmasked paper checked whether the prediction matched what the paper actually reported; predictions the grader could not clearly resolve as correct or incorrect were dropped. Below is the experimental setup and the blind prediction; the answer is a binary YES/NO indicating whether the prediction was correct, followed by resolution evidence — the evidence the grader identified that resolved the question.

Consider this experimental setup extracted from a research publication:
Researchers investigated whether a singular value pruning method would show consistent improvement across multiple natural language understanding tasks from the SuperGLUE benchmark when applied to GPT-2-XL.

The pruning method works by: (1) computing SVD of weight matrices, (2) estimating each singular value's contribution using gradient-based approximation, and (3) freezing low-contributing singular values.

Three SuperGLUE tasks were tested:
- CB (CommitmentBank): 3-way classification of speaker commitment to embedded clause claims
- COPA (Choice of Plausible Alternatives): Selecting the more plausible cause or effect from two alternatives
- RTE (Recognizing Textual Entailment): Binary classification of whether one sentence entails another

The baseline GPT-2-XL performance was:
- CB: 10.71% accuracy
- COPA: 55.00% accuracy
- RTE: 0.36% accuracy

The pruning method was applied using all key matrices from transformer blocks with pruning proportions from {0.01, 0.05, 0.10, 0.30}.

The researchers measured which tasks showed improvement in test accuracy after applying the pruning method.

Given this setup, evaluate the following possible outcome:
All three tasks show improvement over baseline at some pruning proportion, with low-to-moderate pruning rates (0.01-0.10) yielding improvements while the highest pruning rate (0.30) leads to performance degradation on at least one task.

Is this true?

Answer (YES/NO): NO